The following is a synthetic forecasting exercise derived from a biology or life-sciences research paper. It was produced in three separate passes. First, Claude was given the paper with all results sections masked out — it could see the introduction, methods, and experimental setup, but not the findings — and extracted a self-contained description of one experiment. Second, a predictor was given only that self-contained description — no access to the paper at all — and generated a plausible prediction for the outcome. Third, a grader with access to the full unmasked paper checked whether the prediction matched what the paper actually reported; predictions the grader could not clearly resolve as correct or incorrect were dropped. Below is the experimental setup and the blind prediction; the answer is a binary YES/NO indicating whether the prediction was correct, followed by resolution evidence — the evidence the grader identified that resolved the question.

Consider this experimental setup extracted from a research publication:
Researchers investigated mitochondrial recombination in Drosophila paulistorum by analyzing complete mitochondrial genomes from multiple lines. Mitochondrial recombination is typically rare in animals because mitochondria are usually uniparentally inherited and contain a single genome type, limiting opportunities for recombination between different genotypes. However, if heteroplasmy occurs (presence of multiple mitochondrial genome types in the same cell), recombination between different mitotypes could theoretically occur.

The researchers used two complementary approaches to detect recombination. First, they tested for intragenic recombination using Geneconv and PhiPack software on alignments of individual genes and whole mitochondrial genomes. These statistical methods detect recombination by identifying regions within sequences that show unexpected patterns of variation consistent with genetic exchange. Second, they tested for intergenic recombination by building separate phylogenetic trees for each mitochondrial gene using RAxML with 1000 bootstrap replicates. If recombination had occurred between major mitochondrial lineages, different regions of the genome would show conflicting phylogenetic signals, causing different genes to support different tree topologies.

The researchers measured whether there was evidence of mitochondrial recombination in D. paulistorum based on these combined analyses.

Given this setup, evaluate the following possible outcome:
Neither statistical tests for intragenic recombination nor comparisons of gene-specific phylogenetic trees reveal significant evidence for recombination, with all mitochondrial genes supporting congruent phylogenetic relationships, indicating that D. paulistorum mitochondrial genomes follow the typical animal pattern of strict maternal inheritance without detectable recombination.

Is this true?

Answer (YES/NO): NO